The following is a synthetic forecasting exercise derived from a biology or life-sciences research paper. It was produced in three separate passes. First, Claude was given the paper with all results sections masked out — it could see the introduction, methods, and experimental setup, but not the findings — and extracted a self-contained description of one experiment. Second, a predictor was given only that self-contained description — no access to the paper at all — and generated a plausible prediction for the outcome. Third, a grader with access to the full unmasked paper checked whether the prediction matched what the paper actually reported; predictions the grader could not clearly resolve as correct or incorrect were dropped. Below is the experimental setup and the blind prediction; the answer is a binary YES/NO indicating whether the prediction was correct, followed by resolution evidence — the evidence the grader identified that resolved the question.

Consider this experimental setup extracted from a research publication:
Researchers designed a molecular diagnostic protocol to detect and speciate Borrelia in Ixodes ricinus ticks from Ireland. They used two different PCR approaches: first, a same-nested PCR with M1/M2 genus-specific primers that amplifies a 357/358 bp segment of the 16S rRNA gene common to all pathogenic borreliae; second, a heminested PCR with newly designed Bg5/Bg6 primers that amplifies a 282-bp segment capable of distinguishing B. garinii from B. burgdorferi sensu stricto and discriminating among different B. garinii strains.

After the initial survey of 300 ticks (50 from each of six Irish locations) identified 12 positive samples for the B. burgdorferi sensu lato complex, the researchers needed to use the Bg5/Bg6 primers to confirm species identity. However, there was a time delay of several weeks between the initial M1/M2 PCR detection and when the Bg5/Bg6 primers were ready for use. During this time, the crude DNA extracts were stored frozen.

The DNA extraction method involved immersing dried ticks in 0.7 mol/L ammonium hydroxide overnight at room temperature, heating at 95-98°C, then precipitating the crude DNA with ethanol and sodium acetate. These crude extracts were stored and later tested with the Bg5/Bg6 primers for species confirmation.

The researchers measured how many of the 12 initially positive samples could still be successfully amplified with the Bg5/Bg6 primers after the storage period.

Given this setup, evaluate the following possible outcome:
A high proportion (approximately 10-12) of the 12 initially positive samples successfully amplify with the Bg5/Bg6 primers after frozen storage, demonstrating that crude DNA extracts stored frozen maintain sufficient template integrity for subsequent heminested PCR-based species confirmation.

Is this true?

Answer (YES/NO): NO